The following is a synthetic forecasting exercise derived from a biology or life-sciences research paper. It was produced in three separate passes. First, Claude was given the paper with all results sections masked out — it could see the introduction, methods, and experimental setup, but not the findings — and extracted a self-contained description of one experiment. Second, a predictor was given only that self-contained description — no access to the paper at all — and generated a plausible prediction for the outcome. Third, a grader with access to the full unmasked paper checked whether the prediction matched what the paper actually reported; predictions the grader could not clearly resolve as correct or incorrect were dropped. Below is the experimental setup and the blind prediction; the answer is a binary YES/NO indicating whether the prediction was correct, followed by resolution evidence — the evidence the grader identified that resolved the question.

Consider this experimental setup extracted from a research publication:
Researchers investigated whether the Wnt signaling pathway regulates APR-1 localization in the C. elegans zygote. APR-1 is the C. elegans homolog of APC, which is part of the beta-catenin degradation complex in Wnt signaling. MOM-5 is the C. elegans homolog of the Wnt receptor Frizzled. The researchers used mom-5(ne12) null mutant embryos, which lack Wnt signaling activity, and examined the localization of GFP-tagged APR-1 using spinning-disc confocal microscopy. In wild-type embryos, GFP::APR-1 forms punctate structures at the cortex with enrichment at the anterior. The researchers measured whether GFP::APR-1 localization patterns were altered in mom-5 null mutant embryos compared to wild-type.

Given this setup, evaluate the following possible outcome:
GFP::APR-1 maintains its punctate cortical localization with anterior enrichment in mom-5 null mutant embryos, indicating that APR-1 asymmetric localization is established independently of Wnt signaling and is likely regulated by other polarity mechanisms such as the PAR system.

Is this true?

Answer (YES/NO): YES